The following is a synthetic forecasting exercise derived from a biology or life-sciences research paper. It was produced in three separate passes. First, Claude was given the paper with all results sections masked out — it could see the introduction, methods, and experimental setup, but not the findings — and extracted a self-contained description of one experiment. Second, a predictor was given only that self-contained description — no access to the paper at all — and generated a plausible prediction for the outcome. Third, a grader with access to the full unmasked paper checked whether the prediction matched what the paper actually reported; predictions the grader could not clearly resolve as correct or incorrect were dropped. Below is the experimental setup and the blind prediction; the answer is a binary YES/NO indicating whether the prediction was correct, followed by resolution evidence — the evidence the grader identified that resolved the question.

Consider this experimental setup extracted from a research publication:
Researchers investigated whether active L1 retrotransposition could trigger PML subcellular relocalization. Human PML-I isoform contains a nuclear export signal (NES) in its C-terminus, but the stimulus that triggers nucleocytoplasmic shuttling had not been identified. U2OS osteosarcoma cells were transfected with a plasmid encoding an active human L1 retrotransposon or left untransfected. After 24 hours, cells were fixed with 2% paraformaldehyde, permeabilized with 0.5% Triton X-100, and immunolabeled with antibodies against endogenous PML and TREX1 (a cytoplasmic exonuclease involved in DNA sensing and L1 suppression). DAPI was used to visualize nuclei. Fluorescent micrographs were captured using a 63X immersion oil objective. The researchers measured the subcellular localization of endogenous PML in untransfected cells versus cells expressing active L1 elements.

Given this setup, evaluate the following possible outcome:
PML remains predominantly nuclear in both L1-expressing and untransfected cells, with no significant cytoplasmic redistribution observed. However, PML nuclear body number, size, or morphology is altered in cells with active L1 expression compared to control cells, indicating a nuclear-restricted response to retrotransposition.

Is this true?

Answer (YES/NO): NO